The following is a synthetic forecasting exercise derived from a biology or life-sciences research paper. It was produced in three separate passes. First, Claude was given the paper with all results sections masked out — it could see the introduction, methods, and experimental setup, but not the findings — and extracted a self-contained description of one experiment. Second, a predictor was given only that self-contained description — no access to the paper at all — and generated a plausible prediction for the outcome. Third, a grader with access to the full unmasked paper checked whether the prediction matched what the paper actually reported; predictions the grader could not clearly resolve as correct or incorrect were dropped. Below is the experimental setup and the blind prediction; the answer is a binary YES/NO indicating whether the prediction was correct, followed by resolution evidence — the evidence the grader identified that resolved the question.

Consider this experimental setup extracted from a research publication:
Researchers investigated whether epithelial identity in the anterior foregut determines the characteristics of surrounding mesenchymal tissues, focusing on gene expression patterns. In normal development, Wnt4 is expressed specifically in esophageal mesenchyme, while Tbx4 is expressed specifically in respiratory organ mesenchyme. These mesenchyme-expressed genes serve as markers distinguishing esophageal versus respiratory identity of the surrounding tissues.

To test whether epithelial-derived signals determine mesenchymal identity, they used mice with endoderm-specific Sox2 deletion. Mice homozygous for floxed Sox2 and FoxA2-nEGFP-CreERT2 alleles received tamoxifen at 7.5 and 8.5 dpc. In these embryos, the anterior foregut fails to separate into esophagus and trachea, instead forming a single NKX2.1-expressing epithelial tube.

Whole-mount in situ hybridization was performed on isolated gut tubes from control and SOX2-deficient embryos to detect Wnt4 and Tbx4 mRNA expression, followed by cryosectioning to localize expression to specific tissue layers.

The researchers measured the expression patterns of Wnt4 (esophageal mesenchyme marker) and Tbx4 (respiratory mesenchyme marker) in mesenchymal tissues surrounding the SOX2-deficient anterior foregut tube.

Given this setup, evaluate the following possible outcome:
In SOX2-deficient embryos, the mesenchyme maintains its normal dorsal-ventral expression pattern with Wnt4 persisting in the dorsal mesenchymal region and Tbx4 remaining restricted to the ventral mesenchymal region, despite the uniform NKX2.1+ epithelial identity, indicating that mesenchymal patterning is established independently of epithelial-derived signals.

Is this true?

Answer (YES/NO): NO